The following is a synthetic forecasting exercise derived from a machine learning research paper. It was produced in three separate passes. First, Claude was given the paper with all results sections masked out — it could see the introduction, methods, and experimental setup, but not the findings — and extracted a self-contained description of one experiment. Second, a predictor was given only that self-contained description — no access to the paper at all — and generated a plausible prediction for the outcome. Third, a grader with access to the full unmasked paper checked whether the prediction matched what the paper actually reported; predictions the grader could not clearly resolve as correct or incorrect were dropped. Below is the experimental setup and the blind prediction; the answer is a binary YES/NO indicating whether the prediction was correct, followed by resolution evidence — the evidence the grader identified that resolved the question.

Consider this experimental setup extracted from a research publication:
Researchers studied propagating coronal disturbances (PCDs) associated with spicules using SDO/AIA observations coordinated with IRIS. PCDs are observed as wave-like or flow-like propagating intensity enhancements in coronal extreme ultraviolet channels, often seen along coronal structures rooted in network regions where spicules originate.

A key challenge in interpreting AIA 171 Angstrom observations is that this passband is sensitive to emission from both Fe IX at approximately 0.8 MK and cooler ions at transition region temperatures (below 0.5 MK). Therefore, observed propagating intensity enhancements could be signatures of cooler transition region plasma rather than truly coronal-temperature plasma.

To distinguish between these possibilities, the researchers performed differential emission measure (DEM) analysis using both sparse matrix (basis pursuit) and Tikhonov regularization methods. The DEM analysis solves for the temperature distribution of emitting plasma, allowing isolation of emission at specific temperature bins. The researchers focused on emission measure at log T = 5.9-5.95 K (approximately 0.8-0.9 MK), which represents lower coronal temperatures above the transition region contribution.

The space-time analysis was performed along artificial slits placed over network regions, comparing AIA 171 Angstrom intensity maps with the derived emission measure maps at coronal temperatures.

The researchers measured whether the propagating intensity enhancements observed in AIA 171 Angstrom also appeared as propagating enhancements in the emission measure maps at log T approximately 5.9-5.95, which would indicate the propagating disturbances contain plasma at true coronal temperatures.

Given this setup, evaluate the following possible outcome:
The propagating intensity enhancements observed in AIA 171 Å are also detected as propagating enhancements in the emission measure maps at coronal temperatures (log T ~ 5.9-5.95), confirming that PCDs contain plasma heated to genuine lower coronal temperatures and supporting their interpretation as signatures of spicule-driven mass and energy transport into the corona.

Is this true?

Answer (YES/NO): YES